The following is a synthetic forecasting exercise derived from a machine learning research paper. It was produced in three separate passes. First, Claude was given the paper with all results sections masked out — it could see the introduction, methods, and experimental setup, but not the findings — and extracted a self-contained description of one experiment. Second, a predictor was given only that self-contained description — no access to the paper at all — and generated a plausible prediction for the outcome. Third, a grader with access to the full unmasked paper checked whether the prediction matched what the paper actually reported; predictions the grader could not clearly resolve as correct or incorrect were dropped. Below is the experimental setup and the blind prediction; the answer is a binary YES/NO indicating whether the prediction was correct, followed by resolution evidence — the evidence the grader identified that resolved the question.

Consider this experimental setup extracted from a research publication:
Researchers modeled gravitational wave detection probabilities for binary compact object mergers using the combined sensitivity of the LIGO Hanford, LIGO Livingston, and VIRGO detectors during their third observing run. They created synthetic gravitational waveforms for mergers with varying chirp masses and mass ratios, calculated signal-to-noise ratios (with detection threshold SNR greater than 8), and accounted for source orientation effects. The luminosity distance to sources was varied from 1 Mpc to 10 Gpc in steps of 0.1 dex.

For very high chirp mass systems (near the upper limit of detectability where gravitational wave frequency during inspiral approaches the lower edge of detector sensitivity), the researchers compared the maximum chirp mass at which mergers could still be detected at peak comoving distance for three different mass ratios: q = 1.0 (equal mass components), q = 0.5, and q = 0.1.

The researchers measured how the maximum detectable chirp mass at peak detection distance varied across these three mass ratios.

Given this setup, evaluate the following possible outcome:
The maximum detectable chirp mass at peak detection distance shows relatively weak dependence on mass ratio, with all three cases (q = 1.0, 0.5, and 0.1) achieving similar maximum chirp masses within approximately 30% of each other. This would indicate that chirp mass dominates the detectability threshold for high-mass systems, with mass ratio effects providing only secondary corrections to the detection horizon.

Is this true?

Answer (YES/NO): NO